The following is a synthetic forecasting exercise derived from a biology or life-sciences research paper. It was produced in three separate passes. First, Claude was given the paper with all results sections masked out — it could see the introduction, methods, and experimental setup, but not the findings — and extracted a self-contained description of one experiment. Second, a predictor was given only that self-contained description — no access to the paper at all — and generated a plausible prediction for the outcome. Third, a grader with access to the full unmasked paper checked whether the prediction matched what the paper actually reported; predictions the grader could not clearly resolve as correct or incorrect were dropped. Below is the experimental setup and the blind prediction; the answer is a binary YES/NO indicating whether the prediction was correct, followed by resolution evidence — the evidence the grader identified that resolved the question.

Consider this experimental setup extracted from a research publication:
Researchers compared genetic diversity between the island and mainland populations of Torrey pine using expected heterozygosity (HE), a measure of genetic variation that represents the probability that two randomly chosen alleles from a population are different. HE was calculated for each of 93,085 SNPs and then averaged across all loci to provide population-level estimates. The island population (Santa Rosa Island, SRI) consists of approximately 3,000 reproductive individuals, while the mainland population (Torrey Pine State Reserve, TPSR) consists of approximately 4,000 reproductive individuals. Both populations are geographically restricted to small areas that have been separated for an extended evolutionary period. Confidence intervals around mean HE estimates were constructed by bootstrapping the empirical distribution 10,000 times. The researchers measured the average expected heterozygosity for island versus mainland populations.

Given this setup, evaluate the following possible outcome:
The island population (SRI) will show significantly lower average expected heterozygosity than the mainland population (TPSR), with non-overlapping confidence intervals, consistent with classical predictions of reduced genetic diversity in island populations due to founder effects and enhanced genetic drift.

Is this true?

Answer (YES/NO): NO